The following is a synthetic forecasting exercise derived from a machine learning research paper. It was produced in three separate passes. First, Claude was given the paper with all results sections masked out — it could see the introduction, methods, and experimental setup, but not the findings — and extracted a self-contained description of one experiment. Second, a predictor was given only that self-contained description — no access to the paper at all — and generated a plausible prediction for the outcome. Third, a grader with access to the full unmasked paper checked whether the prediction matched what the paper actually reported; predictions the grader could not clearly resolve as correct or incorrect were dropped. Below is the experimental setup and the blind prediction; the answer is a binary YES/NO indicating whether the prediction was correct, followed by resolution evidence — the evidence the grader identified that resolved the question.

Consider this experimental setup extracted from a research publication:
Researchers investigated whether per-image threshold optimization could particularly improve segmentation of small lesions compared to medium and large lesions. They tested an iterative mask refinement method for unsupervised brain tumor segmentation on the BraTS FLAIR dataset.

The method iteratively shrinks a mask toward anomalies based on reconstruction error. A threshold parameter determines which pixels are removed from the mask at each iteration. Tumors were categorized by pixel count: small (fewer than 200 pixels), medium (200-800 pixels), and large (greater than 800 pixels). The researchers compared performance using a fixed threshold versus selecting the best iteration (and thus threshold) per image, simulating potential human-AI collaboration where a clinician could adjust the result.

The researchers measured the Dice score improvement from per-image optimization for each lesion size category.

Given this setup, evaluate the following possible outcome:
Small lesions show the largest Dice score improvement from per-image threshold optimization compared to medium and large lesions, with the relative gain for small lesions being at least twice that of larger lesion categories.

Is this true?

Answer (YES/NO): NO